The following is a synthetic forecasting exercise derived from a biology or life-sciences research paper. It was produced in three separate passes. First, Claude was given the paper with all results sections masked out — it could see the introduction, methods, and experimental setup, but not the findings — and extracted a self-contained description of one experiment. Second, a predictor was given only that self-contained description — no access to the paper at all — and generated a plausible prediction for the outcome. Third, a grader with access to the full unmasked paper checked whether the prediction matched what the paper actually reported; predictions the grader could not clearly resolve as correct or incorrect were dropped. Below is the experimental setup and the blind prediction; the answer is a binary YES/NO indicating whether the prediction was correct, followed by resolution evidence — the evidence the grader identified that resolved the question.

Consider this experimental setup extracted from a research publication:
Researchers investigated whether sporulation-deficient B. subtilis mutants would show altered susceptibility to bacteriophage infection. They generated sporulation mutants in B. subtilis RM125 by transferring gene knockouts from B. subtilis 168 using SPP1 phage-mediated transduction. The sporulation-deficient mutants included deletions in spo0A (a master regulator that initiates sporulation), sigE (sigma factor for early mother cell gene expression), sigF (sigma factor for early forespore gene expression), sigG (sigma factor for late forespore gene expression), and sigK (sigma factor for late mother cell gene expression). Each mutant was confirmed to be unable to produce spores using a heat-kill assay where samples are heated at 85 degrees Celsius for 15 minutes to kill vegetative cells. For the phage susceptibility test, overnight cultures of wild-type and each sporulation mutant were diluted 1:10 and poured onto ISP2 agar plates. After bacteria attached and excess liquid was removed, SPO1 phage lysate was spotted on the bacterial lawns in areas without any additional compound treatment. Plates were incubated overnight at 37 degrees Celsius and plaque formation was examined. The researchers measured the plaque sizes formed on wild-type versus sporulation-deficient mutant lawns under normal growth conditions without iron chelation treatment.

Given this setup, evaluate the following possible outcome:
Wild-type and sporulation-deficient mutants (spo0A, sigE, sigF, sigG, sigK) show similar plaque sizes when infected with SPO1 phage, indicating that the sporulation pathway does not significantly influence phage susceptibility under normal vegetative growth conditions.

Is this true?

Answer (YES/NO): NO